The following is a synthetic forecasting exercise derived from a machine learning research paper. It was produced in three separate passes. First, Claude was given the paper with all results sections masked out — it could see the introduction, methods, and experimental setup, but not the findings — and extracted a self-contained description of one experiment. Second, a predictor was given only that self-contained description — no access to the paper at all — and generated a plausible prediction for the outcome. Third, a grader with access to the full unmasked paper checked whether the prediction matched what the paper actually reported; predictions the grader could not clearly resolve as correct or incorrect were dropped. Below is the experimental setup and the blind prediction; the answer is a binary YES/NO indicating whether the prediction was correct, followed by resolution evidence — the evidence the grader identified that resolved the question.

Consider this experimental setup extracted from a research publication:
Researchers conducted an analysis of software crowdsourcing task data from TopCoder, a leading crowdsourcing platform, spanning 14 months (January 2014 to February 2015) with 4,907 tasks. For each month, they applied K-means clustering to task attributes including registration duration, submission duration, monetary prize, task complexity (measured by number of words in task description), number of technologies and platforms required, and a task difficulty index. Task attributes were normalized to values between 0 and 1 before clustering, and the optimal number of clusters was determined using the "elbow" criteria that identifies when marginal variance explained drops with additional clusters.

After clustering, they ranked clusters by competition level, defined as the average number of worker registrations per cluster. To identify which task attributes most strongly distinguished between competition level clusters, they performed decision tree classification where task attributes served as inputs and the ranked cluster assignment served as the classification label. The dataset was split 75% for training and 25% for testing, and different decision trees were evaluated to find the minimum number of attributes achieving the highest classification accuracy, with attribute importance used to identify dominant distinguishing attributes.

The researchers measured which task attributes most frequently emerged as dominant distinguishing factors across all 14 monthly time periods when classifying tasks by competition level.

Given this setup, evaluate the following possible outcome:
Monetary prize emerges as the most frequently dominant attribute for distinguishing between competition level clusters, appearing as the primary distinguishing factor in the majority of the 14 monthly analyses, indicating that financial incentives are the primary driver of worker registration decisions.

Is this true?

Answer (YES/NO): YES